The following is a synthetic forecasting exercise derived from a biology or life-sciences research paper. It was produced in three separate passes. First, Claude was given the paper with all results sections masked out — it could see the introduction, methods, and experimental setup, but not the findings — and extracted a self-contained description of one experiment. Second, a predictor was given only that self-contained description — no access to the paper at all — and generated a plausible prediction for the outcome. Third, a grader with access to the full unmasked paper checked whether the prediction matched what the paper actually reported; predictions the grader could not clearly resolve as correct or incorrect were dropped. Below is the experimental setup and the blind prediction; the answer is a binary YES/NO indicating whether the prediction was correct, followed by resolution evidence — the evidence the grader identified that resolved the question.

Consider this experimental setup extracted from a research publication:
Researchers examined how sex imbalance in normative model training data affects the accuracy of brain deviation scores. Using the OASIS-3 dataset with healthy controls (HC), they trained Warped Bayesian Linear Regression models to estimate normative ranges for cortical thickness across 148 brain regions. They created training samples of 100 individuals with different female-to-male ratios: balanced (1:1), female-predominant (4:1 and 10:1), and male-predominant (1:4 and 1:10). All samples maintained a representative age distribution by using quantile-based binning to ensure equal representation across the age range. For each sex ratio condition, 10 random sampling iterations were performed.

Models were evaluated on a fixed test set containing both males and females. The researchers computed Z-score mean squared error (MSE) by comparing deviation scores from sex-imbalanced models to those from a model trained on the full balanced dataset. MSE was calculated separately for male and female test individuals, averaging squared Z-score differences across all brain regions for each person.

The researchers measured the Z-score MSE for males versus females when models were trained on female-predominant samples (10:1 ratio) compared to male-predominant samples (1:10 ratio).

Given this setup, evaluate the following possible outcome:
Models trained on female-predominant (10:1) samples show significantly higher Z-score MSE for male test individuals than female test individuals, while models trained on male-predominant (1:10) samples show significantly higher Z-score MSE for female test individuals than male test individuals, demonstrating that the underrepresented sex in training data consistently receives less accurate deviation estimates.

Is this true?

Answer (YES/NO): YES